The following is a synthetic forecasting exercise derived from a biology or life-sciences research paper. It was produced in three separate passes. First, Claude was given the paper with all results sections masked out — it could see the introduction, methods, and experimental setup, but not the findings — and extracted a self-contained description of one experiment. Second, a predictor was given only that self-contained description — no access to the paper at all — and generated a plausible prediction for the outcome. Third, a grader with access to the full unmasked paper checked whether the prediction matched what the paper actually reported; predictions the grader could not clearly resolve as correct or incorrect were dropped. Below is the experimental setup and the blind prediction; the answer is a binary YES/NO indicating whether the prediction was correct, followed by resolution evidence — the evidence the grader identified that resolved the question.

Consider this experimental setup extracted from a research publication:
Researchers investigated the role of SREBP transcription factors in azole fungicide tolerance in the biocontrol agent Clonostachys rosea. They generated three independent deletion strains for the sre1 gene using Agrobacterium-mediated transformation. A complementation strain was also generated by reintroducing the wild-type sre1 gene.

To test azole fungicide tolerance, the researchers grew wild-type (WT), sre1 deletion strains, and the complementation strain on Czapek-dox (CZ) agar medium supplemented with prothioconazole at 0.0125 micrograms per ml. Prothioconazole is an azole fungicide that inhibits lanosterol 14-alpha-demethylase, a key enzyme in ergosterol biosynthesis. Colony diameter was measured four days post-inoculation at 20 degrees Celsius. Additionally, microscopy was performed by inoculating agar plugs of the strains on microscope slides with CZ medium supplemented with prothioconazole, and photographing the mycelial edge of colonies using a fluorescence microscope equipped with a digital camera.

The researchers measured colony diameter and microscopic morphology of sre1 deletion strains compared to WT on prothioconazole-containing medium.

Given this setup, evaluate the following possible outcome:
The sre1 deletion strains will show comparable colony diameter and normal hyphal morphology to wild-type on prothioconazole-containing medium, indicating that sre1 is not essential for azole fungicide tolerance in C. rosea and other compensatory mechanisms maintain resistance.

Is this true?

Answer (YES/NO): NO